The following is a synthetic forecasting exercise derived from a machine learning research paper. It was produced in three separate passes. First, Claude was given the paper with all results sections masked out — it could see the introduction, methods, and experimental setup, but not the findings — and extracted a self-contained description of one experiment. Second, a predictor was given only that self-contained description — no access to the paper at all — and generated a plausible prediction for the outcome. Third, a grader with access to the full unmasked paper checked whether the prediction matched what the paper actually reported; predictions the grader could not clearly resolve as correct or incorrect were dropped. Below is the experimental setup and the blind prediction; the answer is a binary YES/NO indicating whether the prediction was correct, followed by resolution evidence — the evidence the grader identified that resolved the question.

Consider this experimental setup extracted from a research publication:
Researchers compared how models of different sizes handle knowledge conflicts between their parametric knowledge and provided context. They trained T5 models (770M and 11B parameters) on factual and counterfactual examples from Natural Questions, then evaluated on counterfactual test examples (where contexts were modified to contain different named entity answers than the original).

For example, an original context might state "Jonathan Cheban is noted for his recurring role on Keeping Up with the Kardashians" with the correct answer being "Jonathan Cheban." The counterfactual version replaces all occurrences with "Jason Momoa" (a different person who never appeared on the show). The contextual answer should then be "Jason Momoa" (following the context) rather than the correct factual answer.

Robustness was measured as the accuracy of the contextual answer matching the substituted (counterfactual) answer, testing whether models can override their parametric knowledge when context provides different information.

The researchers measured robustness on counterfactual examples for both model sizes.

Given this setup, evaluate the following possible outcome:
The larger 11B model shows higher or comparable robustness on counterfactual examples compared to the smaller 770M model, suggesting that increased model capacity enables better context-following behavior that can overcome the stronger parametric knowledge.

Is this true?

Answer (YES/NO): YES